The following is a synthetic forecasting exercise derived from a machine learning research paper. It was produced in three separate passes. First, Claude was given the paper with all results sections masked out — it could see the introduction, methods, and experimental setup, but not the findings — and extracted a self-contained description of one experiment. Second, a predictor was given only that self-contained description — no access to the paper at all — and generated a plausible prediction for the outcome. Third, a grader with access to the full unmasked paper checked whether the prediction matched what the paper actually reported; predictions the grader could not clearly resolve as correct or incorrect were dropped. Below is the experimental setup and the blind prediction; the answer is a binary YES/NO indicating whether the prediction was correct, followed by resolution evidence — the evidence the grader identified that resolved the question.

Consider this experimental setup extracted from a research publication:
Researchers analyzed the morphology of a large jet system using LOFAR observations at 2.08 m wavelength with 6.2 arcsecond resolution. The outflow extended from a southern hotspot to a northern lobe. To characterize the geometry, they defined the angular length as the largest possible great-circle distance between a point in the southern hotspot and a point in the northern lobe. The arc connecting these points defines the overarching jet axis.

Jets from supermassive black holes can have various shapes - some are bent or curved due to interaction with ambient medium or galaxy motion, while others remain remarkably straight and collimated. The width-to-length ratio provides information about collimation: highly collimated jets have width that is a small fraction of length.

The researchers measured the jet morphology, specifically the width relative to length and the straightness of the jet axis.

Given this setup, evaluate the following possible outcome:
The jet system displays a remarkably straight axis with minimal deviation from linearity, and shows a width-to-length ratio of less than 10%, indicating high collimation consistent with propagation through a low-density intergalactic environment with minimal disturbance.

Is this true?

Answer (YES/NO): YES